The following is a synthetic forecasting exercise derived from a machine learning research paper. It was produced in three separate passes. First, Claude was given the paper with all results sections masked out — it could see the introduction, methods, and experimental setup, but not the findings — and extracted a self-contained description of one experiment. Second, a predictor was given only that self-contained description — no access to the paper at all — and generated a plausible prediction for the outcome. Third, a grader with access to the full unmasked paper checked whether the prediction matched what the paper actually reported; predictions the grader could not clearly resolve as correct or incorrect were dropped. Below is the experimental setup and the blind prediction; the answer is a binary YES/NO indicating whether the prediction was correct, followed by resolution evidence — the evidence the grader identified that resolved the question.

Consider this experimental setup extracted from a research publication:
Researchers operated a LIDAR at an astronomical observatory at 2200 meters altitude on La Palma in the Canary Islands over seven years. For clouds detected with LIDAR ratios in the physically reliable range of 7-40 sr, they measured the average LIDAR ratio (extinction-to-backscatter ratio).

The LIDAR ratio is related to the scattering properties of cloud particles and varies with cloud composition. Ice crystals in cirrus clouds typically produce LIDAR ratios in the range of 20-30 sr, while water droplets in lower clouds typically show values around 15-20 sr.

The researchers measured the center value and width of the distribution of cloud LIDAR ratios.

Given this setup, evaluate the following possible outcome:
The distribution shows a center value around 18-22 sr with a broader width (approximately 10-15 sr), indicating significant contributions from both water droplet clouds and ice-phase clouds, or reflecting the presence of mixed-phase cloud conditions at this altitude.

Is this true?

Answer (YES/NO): NO